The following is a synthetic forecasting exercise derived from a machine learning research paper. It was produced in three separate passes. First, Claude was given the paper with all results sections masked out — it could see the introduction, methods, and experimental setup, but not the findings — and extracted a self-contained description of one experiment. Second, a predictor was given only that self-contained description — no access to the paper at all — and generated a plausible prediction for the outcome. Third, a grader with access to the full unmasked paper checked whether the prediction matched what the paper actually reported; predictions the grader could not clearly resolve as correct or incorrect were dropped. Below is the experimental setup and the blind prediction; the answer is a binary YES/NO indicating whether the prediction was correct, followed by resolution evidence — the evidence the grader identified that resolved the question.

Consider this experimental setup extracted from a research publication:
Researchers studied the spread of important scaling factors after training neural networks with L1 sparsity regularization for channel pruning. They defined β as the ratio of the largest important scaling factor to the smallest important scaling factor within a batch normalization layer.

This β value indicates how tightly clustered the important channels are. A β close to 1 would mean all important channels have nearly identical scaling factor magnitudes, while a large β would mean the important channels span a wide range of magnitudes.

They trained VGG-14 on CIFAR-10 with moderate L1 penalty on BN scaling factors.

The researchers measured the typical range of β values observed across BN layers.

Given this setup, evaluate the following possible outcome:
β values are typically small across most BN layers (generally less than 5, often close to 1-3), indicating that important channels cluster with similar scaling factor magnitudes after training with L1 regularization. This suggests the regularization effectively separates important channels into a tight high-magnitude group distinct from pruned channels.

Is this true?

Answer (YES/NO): NO